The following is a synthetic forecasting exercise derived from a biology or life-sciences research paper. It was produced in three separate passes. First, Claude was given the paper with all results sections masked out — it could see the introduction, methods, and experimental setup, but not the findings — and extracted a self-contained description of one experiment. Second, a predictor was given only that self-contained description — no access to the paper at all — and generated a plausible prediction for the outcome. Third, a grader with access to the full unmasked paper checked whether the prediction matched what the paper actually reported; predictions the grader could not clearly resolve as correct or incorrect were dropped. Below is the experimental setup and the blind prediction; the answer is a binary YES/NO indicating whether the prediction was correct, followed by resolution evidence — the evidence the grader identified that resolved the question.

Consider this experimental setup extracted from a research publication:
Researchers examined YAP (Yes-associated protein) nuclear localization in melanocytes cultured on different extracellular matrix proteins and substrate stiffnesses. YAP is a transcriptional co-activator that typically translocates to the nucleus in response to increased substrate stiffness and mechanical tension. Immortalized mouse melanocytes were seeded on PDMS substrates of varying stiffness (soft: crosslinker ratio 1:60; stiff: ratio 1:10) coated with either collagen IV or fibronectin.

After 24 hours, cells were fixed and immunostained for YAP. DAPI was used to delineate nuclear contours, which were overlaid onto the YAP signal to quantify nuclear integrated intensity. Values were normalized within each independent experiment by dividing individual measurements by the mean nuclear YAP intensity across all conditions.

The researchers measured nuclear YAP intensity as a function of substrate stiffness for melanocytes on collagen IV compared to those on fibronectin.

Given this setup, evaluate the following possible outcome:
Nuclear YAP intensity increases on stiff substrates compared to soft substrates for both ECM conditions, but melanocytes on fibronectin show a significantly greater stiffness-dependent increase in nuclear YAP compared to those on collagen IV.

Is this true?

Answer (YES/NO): NO